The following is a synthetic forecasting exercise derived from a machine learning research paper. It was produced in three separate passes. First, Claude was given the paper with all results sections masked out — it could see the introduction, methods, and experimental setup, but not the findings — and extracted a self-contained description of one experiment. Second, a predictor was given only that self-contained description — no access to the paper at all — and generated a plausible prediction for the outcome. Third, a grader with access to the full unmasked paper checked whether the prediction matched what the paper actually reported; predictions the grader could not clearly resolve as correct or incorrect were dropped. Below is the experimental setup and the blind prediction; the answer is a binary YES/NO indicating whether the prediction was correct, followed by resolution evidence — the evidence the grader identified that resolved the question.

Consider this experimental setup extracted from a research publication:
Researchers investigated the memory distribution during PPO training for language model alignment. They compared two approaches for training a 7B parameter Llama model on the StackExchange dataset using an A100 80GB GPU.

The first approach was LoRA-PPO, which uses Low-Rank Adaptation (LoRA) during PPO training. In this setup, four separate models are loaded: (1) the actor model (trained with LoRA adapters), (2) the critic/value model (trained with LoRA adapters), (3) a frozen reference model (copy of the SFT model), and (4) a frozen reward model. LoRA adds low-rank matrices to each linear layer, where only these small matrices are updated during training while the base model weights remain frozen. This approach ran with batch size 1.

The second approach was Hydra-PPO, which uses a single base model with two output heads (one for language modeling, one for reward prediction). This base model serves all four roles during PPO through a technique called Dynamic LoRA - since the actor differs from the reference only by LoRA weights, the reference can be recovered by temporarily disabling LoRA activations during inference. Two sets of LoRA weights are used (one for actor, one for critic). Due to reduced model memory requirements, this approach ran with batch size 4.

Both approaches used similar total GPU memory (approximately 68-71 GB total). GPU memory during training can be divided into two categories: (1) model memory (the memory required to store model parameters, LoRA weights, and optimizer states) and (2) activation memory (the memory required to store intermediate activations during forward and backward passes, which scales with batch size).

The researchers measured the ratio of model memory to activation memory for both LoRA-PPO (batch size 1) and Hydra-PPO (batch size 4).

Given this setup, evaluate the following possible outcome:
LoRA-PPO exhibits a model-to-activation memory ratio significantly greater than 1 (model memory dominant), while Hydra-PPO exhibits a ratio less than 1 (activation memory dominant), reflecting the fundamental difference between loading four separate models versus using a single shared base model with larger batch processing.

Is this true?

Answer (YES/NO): YES